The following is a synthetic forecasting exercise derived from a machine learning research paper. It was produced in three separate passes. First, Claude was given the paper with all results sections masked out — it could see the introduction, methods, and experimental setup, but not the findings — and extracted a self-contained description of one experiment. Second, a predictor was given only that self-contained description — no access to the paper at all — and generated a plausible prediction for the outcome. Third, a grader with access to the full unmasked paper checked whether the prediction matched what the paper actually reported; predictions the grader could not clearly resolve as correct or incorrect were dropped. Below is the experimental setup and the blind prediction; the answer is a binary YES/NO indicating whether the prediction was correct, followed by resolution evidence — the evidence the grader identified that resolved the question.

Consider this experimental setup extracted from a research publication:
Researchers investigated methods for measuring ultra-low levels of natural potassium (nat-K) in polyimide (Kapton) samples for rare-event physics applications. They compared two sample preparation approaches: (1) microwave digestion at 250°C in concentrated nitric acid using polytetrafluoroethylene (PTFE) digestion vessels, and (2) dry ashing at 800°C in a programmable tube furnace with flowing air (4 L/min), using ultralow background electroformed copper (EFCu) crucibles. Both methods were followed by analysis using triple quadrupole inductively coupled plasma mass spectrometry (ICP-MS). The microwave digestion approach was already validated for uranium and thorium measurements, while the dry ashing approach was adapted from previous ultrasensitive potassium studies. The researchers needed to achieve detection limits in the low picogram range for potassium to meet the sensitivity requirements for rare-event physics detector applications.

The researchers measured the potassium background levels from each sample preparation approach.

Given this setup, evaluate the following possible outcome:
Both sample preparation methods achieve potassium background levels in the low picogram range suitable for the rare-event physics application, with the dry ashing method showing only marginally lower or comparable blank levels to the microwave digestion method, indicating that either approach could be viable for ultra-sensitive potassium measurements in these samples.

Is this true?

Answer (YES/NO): NO